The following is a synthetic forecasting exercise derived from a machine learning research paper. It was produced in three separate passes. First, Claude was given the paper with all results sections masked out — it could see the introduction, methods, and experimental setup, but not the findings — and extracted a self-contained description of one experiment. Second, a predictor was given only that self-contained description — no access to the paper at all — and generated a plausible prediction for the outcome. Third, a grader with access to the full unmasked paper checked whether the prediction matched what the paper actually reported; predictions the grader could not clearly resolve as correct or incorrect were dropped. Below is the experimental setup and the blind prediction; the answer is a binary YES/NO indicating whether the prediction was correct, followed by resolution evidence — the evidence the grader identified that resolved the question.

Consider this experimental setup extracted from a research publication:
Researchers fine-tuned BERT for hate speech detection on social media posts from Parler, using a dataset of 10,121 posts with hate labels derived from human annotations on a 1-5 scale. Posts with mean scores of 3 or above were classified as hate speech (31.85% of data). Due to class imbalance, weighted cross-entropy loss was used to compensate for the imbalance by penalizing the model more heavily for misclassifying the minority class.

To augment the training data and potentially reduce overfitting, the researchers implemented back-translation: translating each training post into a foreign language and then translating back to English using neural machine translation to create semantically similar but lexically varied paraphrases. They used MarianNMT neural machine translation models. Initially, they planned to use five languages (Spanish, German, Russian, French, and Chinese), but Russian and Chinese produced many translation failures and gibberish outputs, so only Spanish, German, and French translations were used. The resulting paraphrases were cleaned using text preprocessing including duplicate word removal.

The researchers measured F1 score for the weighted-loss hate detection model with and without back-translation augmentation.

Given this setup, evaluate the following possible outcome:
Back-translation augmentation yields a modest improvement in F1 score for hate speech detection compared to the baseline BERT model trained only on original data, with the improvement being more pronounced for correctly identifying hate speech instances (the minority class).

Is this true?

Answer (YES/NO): NO